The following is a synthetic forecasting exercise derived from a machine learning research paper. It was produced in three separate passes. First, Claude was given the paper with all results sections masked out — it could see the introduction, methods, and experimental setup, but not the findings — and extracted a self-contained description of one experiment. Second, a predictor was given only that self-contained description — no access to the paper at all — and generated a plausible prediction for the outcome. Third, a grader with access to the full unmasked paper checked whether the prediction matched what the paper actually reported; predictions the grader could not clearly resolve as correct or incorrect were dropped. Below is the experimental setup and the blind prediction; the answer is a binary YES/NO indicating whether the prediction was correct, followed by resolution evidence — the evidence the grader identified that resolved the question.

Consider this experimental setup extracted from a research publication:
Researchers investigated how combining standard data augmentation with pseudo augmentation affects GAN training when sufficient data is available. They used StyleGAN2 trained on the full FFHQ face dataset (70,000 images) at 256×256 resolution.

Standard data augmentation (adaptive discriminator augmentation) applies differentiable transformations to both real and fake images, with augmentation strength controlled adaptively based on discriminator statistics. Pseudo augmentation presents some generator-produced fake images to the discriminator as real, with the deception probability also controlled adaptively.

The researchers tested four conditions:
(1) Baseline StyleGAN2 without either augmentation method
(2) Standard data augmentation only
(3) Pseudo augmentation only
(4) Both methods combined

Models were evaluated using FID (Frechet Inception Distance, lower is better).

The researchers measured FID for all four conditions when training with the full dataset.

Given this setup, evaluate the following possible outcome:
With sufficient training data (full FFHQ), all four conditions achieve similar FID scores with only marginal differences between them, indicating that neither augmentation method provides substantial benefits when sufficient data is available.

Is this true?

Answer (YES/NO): NO